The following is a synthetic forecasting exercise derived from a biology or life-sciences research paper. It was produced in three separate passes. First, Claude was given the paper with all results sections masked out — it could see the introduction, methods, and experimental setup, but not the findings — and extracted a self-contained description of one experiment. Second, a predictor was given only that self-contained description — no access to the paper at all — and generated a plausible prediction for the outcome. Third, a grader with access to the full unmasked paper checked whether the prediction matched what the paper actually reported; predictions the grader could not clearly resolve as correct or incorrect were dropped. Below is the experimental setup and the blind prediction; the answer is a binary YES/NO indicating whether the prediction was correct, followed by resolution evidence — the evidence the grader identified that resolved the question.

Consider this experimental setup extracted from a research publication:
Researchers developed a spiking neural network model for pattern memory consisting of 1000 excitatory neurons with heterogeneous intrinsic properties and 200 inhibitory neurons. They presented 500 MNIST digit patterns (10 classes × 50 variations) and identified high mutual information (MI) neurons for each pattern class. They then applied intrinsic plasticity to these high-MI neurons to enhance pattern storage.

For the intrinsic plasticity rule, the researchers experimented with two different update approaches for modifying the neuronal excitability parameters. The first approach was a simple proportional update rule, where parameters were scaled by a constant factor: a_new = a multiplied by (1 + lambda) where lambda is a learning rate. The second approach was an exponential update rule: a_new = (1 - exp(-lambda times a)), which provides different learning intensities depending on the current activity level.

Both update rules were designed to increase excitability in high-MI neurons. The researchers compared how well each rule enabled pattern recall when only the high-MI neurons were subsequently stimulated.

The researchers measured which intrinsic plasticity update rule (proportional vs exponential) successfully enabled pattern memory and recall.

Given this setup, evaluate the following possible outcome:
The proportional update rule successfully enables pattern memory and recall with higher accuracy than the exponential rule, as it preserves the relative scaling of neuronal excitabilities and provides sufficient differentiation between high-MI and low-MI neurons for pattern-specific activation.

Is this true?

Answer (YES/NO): NO